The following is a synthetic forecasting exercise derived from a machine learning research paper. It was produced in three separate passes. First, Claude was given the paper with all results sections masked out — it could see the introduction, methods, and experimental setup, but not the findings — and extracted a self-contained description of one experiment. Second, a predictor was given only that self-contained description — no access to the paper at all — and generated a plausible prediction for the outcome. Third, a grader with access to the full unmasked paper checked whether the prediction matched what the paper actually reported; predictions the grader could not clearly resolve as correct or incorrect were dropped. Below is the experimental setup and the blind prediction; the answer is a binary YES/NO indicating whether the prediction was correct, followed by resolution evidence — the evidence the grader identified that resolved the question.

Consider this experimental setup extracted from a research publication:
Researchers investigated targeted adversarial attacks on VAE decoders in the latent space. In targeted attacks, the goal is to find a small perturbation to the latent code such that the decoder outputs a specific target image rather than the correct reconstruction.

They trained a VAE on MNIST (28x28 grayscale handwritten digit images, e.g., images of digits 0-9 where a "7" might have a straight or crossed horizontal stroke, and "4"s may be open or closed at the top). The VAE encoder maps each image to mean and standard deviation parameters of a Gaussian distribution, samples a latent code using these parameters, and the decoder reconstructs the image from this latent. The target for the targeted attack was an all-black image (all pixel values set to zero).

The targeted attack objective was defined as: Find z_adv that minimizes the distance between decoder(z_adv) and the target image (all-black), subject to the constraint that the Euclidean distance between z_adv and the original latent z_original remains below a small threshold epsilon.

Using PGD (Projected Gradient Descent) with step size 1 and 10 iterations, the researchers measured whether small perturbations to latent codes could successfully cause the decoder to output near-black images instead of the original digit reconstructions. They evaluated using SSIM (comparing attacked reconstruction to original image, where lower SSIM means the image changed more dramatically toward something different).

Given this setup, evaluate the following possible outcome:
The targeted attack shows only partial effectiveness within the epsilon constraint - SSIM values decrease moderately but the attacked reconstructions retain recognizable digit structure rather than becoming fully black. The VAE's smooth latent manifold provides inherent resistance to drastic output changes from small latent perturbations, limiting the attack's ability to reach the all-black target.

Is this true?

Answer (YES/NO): NO